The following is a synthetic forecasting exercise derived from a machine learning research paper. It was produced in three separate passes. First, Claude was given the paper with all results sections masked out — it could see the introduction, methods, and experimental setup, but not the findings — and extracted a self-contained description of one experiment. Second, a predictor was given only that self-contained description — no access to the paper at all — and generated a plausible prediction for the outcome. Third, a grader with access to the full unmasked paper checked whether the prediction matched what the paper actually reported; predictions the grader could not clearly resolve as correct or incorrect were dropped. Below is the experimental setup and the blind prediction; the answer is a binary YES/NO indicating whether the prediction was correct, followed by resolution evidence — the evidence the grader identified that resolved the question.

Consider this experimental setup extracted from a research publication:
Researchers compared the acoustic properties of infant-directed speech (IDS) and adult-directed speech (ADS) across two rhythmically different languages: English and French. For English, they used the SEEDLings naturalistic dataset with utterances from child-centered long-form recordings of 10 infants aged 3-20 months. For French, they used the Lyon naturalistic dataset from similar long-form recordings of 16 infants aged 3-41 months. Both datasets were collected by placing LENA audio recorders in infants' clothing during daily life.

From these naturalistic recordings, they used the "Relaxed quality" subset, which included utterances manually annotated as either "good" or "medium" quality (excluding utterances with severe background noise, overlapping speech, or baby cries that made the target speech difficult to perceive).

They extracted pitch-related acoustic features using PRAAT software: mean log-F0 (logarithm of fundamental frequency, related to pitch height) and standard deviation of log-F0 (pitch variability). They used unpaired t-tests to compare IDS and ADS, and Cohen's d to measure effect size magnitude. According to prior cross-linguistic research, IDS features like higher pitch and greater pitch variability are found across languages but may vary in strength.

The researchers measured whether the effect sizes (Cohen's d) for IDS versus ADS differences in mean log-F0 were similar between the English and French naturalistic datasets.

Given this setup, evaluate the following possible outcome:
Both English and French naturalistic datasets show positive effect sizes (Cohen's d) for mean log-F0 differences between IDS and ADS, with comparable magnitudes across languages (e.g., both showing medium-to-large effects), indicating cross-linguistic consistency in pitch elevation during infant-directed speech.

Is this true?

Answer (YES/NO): NO